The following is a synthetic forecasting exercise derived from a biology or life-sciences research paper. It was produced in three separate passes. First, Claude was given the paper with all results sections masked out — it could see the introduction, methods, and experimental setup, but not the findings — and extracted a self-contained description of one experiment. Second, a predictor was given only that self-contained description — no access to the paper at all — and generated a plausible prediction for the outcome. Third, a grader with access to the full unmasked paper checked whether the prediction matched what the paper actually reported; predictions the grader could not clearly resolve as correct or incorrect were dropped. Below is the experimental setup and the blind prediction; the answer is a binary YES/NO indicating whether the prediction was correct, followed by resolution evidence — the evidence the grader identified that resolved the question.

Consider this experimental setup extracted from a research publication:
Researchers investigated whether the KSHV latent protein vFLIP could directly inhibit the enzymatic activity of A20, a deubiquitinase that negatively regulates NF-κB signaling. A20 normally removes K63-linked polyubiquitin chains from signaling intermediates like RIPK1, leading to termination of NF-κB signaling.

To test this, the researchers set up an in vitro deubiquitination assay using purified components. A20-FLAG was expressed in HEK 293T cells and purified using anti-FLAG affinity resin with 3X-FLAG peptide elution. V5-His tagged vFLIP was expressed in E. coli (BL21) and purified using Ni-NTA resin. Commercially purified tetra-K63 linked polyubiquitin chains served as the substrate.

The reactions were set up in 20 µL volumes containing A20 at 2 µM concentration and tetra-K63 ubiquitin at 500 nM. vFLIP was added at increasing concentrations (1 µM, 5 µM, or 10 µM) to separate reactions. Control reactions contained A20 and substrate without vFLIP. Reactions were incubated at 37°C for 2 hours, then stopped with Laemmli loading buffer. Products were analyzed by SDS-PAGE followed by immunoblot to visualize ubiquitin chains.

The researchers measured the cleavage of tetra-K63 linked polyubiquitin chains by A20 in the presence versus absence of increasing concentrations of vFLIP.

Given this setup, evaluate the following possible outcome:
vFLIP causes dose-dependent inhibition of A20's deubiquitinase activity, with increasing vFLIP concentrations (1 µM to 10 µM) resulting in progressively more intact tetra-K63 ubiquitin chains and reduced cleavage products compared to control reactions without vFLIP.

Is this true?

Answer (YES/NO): YES